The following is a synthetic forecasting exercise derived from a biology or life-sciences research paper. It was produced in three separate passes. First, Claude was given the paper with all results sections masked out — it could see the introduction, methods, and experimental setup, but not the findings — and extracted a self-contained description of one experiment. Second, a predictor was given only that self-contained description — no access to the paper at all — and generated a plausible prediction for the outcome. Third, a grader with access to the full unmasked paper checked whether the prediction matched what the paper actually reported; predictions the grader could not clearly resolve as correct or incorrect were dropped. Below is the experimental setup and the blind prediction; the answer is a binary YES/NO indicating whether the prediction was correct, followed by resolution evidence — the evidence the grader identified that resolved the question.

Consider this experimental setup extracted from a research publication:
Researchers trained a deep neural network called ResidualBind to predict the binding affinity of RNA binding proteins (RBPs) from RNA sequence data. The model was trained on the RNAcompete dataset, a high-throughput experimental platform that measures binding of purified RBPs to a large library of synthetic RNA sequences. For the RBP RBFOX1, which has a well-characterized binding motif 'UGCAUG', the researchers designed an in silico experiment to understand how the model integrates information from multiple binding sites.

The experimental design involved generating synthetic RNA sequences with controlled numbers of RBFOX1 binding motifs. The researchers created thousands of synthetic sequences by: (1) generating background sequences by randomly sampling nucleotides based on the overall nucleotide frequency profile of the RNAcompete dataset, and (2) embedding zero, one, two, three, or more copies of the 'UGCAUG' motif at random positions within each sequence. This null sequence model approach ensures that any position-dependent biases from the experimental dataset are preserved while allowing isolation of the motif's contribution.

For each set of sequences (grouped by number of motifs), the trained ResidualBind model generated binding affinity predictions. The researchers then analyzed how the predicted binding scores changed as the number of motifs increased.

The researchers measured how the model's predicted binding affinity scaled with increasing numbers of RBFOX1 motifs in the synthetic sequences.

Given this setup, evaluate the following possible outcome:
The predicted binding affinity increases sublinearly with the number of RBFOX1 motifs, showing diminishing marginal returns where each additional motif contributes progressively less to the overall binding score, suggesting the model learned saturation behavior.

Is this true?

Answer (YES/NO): NO